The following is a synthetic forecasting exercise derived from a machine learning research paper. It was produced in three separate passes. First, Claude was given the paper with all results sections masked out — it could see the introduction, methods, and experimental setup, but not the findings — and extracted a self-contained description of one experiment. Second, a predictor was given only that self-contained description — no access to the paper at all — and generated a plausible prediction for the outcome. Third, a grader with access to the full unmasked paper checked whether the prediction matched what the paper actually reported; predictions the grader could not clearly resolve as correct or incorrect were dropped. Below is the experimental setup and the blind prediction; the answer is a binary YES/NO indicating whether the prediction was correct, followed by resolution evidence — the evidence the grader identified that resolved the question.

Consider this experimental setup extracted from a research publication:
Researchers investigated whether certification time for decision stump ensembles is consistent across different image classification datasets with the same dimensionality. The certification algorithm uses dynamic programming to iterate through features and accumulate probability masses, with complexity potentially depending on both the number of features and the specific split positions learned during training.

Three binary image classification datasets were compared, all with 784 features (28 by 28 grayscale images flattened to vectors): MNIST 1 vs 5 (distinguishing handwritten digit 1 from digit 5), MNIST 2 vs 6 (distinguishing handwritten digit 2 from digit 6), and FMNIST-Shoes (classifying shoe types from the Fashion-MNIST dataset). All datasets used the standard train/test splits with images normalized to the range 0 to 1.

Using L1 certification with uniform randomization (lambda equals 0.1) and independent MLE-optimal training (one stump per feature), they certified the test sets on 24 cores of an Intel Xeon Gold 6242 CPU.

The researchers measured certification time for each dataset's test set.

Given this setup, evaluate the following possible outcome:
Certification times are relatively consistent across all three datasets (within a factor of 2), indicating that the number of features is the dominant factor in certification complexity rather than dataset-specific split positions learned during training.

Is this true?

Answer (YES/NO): YES